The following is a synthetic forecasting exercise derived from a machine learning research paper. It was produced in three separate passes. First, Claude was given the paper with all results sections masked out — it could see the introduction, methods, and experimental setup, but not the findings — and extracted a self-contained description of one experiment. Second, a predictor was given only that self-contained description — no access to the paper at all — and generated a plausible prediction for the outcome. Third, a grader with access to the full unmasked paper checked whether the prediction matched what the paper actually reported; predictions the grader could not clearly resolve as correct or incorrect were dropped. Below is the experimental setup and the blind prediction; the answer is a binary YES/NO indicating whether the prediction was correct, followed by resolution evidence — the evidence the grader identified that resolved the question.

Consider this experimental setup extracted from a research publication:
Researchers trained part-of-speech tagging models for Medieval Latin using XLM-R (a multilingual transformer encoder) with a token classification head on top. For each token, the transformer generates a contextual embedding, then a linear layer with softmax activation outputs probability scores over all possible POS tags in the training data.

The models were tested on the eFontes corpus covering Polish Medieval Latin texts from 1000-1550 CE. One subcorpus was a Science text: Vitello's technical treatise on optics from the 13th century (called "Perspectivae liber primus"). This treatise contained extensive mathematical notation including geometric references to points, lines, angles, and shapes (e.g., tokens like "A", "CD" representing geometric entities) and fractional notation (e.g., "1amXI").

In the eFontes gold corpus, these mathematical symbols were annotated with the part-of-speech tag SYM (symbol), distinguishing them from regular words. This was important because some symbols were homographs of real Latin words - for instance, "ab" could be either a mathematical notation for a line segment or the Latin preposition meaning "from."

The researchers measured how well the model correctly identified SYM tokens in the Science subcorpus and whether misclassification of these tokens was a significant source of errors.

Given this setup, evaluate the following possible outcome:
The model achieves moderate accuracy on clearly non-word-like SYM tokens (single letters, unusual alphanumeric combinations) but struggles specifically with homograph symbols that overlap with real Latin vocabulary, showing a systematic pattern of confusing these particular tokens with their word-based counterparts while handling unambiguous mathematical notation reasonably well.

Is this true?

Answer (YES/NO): NO